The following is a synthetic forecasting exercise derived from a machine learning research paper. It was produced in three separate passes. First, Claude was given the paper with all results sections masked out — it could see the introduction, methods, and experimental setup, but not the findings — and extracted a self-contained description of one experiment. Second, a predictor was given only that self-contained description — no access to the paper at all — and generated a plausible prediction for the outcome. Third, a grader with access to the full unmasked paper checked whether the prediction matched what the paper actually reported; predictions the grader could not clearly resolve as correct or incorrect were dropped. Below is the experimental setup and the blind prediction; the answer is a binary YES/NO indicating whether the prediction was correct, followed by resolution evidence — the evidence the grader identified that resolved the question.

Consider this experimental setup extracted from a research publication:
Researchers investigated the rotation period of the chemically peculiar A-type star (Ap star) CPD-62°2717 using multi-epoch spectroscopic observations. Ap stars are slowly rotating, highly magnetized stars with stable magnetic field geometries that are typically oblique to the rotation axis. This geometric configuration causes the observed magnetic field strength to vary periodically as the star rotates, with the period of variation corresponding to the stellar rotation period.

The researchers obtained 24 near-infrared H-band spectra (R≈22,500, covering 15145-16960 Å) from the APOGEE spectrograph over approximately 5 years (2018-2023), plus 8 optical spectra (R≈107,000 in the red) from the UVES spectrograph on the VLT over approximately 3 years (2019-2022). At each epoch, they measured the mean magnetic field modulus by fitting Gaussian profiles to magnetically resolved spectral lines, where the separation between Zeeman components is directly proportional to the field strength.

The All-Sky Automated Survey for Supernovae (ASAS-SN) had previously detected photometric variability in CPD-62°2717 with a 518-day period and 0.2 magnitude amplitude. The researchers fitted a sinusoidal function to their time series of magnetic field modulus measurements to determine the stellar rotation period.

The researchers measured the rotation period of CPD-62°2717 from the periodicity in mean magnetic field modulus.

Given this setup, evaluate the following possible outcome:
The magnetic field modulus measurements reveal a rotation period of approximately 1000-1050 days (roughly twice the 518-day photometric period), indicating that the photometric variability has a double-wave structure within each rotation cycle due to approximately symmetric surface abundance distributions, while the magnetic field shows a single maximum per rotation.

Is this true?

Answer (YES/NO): NO